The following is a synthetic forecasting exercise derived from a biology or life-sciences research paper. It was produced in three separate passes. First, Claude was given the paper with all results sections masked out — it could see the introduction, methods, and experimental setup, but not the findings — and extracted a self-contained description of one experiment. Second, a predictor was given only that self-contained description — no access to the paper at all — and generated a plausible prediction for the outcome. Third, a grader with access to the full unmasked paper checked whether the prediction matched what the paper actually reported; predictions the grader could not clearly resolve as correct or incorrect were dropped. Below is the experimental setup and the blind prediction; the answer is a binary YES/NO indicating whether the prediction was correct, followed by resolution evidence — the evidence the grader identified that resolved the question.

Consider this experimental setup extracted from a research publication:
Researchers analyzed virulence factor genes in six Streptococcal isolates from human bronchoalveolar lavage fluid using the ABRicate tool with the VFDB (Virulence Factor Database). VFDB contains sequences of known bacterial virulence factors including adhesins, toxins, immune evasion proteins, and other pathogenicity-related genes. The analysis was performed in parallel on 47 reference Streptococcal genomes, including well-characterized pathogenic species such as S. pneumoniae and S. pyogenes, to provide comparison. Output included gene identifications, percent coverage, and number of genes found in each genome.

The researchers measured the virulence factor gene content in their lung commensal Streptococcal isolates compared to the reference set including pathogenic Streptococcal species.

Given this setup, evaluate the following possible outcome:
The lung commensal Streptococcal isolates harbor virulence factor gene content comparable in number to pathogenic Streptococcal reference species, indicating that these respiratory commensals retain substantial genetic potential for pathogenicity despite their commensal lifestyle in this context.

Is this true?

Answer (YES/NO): NO